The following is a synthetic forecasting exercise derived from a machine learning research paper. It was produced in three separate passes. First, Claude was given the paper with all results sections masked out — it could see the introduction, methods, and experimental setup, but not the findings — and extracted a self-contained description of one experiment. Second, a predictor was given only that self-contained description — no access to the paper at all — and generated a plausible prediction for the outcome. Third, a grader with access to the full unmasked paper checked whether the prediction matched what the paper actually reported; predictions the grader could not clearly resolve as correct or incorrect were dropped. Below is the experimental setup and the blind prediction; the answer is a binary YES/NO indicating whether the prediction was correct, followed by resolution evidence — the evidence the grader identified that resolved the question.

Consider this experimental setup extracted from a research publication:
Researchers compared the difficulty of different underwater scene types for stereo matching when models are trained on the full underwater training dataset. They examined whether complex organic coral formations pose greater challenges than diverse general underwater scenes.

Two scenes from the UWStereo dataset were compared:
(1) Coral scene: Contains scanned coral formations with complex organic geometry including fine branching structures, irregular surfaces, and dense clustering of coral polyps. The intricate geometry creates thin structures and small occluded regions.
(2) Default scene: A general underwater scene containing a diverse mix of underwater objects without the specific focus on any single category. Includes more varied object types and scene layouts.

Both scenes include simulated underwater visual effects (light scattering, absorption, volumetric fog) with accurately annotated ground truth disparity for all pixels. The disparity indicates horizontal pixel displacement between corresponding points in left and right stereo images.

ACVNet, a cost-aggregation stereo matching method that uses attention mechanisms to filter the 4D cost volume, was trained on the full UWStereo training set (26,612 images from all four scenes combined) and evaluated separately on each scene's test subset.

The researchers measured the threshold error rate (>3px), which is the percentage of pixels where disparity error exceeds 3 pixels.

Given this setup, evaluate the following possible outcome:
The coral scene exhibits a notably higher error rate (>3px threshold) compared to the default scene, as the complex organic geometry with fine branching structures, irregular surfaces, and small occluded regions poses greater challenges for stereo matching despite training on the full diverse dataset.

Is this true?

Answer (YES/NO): YES